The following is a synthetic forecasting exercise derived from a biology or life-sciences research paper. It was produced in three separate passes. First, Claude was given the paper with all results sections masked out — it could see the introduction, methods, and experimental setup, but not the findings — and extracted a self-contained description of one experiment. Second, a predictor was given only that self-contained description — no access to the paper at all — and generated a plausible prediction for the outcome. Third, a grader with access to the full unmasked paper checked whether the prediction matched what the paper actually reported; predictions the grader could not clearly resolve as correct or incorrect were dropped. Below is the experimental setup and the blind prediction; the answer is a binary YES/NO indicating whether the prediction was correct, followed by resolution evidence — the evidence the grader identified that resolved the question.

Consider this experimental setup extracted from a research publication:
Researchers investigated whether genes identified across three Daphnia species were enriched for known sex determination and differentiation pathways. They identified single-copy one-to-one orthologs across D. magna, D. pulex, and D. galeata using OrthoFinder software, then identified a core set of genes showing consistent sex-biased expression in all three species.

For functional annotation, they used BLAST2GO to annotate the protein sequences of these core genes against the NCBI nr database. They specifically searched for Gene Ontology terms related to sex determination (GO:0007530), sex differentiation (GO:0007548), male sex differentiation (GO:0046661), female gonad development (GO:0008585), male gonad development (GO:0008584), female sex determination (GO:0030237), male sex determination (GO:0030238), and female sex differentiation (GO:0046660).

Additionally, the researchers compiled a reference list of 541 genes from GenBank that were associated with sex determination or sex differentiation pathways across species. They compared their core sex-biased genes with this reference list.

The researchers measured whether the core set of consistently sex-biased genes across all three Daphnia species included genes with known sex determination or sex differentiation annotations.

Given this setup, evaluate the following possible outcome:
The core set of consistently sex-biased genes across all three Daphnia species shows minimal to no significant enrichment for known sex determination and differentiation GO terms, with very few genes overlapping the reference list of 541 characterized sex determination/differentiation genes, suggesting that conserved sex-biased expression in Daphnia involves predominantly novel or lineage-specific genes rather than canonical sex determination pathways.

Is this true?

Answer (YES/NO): YES